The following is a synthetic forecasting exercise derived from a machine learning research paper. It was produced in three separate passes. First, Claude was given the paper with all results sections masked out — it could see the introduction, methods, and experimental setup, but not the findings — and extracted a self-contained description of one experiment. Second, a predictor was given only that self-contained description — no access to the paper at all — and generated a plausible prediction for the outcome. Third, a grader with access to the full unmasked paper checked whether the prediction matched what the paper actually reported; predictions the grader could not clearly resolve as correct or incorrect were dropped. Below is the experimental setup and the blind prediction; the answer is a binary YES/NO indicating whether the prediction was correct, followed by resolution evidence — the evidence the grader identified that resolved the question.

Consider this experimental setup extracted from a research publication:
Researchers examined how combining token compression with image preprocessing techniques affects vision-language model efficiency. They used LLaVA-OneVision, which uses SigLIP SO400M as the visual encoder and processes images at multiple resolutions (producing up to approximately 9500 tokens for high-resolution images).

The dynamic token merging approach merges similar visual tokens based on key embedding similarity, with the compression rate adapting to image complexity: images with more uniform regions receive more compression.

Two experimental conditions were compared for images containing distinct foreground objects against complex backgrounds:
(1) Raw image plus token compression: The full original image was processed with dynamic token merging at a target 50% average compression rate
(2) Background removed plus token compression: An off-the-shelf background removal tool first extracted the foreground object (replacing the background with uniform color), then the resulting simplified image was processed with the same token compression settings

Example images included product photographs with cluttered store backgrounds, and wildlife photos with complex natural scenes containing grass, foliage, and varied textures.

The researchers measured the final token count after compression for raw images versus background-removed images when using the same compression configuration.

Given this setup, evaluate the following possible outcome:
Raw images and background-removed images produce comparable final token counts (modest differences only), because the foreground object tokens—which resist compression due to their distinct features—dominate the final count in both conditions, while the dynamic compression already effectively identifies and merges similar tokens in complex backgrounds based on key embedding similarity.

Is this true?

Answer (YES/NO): NO